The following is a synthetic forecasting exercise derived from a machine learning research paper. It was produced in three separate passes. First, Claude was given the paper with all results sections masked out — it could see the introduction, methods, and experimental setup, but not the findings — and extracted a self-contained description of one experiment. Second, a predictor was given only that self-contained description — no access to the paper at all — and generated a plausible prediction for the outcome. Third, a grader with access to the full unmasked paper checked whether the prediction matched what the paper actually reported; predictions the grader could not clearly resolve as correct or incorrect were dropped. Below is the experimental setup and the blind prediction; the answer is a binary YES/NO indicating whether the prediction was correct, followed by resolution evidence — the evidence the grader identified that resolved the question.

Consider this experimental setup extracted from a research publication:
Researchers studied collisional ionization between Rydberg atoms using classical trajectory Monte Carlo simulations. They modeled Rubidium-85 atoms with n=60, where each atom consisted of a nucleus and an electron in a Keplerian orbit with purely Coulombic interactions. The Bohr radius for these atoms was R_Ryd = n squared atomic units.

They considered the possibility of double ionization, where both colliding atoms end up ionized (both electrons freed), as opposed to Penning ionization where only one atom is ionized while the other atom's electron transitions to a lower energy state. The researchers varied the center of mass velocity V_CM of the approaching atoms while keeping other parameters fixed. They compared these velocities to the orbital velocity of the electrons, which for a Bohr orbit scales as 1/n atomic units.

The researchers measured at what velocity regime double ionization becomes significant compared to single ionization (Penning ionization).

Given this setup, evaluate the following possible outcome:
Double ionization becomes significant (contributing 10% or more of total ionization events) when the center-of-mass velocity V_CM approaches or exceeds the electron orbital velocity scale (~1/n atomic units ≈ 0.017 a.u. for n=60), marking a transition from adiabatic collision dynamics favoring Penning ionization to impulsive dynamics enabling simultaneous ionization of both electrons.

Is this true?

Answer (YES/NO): YES